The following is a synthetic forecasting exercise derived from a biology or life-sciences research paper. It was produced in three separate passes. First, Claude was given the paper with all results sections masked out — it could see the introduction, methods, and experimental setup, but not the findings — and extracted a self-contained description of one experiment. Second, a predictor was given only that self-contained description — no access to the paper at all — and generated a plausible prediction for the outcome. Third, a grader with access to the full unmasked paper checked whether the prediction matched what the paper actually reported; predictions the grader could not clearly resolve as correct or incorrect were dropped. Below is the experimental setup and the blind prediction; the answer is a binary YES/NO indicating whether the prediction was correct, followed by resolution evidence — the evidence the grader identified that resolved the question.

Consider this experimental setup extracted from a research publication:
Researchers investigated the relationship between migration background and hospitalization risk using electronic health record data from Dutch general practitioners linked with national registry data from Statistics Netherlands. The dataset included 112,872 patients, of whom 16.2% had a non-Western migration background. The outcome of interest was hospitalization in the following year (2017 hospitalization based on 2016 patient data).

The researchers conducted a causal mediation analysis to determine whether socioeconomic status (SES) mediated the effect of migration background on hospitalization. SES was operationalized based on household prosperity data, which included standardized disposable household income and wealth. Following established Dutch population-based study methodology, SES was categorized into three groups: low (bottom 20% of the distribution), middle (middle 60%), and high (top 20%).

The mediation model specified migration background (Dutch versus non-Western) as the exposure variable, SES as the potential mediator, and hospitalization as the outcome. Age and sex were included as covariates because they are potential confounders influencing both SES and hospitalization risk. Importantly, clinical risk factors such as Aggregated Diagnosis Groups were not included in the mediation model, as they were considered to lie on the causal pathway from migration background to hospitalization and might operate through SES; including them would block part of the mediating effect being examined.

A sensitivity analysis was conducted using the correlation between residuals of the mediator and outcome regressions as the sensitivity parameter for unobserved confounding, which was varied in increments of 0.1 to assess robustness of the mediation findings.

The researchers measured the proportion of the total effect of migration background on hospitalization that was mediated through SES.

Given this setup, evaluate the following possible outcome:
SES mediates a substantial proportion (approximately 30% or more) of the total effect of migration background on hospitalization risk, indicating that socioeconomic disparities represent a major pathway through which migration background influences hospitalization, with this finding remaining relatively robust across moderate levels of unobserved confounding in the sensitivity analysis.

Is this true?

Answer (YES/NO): NO